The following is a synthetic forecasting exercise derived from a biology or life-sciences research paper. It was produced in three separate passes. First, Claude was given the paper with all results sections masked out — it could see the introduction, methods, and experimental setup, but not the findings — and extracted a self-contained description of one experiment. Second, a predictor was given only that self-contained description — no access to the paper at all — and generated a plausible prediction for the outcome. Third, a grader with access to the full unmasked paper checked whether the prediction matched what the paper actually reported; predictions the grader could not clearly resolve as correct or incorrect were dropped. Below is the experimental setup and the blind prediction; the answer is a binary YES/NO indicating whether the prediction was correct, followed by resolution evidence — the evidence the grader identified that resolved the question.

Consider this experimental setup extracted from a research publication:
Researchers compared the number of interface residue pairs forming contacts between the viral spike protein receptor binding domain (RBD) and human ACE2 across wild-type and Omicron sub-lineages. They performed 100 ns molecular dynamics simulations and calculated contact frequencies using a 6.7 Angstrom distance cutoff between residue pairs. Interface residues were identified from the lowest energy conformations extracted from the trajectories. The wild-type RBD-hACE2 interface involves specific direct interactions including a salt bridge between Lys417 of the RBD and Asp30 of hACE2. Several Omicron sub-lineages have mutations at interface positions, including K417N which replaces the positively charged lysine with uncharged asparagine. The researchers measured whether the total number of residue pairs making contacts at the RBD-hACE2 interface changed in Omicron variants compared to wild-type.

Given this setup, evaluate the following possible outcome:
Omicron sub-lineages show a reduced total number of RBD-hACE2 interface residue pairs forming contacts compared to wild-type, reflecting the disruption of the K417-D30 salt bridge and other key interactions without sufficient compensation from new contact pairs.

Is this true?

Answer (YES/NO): NO